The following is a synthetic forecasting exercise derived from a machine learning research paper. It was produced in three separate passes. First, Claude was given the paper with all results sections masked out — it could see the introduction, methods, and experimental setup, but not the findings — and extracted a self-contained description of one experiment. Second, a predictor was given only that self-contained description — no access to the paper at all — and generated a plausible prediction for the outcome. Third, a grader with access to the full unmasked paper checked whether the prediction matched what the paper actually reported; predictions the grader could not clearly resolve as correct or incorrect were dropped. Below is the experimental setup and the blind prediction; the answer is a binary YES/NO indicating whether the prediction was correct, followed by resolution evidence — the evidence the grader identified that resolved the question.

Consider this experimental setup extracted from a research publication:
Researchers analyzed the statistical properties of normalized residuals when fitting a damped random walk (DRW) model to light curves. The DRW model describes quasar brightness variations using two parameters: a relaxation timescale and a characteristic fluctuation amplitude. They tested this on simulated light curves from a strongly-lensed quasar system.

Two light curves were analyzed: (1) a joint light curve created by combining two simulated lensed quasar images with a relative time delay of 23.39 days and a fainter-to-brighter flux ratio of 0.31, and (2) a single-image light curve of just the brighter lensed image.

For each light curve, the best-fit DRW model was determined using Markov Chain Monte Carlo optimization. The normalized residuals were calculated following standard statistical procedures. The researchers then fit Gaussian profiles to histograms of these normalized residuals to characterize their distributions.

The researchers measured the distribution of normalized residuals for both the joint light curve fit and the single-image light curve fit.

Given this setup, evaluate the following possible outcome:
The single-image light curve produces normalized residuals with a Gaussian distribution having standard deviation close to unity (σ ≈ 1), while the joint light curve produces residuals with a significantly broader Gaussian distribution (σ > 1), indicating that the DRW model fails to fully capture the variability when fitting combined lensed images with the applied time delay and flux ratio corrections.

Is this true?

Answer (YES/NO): NO